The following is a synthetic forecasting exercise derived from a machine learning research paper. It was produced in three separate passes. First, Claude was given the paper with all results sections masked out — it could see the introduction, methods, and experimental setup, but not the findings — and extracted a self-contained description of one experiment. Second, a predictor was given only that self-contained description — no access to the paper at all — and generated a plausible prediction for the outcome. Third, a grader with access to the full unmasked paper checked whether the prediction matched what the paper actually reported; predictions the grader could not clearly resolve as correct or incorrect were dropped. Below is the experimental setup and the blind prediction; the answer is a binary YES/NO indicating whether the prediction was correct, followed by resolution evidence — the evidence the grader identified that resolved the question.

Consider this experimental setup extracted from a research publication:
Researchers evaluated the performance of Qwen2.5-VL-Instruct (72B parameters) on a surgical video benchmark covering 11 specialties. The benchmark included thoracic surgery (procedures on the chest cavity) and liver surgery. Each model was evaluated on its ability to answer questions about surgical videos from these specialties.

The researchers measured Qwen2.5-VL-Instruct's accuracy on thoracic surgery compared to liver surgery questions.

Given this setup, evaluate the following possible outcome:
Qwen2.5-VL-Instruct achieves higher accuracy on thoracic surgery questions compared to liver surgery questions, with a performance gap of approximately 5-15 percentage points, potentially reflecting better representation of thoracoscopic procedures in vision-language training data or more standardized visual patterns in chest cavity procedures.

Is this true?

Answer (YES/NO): NO